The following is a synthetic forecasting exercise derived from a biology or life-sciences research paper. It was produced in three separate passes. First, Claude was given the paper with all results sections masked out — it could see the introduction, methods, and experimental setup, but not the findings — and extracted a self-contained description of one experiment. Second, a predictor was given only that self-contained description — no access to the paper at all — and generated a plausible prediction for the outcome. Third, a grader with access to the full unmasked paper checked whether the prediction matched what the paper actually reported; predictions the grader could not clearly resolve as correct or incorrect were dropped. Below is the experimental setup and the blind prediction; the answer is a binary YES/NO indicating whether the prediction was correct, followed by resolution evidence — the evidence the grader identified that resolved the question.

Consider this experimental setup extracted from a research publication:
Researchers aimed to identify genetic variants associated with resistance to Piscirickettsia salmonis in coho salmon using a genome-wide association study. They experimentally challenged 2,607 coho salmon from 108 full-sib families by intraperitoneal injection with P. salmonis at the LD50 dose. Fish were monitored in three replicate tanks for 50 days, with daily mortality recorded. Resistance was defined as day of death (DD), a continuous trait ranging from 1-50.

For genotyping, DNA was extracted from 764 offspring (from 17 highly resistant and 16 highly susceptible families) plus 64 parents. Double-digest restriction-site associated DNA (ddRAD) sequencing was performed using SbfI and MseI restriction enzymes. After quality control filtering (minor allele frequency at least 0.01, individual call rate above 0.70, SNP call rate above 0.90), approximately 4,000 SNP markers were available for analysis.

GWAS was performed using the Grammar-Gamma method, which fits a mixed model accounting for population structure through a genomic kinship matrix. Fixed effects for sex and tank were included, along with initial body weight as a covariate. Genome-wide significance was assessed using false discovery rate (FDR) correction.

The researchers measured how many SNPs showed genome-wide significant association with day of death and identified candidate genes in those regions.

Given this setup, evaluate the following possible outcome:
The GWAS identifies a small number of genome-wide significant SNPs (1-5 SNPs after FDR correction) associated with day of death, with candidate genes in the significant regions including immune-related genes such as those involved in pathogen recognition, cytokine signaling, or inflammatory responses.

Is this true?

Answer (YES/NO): NO